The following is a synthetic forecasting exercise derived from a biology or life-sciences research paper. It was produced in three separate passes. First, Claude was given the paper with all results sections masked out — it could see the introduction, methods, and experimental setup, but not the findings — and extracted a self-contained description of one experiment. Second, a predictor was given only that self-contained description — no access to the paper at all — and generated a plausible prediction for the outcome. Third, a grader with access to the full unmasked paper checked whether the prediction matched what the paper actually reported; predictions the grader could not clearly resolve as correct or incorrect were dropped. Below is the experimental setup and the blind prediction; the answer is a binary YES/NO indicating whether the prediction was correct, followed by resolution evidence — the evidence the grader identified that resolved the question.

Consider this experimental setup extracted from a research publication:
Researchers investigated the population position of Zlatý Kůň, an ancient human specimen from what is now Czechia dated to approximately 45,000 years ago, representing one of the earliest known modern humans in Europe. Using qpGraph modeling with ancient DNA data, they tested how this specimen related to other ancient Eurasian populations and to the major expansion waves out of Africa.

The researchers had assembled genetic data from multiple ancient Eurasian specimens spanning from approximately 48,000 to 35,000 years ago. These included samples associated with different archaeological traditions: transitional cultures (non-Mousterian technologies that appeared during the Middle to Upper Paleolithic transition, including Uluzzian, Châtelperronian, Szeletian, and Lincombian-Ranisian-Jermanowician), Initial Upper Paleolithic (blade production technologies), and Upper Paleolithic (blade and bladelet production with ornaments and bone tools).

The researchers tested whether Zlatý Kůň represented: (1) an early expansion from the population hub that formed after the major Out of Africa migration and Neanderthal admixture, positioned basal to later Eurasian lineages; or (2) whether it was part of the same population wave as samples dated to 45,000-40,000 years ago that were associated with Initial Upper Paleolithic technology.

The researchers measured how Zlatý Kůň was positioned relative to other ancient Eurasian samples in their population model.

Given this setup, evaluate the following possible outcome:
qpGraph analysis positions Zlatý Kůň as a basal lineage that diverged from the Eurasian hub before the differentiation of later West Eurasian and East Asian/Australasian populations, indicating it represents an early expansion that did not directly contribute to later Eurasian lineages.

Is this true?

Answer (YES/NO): YES